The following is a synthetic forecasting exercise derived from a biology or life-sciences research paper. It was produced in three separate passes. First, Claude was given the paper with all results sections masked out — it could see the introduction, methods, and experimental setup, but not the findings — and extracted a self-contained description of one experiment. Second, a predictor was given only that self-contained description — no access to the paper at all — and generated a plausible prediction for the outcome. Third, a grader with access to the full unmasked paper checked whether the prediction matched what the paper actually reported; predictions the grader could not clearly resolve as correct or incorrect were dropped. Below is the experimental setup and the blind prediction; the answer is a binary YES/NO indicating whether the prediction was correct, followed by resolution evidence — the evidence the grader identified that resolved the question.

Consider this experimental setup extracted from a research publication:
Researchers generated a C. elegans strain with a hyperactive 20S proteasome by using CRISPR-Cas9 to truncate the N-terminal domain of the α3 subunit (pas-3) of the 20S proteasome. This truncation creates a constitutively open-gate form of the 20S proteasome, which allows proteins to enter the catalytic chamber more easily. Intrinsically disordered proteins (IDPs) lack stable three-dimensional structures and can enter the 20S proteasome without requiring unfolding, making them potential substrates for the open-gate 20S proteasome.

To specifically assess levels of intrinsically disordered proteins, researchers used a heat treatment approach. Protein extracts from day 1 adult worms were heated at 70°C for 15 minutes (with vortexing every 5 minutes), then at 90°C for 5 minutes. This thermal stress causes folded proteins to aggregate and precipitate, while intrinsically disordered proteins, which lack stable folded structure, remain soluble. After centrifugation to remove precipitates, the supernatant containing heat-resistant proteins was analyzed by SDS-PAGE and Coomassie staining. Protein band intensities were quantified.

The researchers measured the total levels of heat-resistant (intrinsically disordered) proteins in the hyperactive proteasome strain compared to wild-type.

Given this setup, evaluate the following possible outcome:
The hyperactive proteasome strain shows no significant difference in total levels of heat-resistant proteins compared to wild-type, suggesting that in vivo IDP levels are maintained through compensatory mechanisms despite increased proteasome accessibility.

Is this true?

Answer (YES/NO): NO